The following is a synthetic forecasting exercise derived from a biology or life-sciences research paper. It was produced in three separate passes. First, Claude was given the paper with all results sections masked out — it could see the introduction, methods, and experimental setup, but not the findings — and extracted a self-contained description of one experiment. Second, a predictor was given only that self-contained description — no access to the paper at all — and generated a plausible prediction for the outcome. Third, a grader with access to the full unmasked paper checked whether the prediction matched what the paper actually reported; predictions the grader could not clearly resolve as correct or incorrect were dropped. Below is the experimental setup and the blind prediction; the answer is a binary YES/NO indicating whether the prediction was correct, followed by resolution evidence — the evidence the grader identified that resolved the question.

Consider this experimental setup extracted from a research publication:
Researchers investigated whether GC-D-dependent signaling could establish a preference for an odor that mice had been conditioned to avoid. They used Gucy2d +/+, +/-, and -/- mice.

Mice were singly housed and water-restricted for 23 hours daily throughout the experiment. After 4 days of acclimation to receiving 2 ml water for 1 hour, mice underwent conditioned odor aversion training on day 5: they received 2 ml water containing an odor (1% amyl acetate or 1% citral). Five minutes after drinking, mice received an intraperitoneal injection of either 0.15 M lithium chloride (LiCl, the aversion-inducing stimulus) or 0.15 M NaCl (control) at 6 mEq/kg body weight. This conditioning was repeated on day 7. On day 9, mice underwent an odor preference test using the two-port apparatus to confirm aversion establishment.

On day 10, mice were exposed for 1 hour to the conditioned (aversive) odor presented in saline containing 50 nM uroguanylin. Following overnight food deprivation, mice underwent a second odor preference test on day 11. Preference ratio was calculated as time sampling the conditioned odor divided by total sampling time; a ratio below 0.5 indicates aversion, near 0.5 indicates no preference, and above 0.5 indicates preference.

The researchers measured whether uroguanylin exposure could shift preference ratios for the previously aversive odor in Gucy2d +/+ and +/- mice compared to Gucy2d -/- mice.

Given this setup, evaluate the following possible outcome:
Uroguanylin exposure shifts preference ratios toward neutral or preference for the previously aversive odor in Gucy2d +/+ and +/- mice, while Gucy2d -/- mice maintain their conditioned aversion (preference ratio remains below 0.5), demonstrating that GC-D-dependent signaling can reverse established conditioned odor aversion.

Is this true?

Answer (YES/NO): YES